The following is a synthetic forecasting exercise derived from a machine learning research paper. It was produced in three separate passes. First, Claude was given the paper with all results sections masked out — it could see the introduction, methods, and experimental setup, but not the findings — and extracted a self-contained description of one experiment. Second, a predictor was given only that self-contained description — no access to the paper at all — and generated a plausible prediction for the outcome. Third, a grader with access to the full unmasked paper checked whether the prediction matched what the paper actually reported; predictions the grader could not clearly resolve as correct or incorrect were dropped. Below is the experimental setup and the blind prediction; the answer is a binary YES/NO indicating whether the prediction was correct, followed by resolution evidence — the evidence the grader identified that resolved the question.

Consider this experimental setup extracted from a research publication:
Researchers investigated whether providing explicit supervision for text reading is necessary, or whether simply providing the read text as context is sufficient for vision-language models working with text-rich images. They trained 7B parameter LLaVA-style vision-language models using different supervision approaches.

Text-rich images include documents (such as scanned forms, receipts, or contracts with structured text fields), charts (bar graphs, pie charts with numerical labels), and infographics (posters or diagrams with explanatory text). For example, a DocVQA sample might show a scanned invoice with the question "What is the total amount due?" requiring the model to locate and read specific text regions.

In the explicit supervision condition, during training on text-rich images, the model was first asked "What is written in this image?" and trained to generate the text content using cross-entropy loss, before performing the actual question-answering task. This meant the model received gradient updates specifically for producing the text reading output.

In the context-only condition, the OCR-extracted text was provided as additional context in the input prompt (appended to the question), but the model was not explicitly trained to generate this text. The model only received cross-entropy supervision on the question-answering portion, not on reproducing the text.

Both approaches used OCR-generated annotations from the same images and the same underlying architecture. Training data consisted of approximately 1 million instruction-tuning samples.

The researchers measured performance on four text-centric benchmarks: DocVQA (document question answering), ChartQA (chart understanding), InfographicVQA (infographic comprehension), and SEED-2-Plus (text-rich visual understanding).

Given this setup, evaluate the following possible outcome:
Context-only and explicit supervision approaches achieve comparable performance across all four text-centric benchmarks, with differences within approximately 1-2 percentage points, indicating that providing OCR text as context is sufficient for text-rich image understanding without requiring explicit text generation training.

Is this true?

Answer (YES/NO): NO